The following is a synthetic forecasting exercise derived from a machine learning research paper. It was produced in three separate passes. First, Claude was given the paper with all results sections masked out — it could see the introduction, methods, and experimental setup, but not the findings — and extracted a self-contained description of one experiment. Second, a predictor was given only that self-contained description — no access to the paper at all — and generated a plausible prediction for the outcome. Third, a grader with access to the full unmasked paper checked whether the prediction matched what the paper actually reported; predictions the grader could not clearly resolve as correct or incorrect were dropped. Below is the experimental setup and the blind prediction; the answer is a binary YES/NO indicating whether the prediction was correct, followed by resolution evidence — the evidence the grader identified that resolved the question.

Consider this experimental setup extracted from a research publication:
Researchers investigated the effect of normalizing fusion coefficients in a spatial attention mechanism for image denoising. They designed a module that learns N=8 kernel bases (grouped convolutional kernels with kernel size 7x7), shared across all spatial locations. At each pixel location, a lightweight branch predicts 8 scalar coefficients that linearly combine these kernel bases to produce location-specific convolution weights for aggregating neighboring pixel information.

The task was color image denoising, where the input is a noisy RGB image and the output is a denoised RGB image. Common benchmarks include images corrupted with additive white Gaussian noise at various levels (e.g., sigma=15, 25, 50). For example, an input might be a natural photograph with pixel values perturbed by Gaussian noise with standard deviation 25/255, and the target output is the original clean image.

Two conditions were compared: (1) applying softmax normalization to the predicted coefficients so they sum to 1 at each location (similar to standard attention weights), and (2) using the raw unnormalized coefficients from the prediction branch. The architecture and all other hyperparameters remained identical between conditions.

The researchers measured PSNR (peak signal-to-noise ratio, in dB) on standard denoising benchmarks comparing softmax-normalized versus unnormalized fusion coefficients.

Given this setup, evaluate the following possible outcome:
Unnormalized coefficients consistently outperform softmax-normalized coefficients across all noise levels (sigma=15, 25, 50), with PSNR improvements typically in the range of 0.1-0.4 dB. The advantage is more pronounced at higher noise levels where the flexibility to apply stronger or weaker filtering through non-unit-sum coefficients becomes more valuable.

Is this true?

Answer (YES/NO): NO